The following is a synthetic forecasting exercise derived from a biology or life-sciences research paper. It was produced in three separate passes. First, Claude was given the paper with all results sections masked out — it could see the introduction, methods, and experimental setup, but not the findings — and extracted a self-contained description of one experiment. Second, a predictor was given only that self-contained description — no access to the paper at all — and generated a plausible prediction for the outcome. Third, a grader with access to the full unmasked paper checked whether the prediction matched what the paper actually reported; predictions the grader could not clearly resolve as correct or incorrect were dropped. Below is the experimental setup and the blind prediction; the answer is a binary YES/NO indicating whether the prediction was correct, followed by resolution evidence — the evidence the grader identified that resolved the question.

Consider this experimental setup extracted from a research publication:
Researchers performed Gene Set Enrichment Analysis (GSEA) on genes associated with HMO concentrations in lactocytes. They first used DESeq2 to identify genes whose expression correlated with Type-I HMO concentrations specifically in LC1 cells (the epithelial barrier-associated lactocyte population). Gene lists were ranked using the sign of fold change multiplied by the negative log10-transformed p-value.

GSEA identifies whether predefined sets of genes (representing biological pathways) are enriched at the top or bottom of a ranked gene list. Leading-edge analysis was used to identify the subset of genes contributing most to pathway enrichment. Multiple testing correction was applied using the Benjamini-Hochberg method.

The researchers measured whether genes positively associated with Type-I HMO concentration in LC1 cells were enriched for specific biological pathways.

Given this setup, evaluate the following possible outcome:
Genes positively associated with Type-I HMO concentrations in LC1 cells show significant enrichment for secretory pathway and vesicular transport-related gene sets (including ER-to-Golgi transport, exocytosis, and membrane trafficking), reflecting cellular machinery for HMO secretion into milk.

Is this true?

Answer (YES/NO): NO